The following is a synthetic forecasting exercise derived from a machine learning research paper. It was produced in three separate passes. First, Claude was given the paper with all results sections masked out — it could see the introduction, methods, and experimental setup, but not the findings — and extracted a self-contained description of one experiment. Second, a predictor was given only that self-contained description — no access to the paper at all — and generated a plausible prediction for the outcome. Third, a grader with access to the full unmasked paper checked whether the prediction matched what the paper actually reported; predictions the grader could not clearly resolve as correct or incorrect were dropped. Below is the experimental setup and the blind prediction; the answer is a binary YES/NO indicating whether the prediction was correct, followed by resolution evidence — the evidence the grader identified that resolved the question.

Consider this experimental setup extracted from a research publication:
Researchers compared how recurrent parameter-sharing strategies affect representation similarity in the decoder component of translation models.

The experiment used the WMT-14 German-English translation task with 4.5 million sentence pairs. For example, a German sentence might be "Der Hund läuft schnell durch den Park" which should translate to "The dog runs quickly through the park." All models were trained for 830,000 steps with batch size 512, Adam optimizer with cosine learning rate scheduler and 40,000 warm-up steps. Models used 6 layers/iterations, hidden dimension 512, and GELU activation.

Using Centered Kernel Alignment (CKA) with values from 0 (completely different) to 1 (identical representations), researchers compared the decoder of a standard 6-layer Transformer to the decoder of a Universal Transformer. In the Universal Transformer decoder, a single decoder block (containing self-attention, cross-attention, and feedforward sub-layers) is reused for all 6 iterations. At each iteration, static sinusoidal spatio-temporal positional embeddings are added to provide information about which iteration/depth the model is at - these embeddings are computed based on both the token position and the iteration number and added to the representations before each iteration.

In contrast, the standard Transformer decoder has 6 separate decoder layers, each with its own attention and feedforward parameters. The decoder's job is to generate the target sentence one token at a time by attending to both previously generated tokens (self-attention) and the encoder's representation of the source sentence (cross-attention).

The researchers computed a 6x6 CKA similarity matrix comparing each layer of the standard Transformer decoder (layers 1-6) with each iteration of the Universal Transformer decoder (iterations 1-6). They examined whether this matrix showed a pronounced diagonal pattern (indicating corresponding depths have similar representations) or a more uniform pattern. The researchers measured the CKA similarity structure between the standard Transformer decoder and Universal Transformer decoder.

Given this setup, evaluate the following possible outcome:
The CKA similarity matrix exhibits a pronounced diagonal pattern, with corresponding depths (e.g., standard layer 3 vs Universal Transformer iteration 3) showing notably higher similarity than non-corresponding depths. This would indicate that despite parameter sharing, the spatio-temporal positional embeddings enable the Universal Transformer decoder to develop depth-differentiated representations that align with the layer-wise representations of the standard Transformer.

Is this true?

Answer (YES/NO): NO